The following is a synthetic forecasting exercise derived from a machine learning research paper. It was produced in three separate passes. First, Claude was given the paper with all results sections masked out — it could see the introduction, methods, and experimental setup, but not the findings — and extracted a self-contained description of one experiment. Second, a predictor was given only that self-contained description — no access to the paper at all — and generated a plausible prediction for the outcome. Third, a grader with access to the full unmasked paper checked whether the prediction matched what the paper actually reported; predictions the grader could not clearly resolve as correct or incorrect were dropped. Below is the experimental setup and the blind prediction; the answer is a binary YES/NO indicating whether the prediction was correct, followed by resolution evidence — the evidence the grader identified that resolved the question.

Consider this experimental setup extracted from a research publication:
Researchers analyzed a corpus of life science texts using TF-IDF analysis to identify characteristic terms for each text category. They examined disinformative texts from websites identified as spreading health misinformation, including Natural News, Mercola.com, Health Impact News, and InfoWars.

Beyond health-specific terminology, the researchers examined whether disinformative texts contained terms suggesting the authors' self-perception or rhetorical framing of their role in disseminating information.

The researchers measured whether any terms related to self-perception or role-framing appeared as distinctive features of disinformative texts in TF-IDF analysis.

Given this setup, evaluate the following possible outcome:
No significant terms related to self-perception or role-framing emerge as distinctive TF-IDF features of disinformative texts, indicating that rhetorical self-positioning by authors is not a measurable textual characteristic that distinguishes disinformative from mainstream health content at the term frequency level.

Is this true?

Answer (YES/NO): NO